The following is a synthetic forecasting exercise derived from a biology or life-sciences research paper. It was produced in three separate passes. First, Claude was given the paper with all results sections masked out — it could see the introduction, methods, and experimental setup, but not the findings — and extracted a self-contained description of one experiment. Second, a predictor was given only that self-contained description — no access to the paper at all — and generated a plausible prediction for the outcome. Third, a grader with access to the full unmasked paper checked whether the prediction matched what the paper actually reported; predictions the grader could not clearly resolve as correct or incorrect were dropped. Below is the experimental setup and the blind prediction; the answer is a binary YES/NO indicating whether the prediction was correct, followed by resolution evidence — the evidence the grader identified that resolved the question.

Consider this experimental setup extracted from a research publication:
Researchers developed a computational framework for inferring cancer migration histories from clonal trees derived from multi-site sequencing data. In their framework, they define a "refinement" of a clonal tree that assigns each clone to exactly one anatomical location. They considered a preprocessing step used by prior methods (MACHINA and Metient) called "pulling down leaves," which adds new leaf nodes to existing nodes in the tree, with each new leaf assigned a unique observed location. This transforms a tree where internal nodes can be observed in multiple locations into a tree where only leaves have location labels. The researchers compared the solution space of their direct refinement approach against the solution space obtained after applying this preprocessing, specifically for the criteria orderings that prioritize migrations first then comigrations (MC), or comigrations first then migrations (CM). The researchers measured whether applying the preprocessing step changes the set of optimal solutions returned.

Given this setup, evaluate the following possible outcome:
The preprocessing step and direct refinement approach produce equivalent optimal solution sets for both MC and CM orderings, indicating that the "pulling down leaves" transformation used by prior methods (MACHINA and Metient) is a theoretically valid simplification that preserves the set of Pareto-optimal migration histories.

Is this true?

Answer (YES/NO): NO